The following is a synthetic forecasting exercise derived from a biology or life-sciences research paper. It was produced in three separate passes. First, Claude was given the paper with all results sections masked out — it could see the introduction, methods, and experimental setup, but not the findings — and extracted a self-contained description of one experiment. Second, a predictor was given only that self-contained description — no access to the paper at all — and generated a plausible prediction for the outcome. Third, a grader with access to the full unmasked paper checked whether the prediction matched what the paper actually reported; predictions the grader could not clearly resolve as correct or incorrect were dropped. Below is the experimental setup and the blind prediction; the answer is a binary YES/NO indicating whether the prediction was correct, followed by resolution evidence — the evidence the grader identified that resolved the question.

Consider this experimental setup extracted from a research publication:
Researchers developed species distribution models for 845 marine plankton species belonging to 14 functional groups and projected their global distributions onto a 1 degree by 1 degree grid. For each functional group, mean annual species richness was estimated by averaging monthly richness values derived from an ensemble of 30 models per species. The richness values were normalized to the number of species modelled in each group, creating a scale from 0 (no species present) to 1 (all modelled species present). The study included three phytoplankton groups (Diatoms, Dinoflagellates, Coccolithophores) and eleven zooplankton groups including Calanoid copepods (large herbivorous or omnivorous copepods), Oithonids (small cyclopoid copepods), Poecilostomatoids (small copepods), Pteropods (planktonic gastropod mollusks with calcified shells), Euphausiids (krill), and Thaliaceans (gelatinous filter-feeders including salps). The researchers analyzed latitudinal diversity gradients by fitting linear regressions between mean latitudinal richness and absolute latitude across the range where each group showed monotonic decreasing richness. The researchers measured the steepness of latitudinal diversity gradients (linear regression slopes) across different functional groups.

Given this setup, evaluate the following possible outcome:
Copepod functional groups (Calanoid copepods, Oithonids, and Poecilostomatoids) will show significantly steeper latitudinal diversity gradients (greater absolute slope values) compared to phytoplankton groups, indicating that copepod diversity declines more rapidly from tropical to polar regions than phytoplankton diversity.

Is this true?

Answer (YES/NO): YES